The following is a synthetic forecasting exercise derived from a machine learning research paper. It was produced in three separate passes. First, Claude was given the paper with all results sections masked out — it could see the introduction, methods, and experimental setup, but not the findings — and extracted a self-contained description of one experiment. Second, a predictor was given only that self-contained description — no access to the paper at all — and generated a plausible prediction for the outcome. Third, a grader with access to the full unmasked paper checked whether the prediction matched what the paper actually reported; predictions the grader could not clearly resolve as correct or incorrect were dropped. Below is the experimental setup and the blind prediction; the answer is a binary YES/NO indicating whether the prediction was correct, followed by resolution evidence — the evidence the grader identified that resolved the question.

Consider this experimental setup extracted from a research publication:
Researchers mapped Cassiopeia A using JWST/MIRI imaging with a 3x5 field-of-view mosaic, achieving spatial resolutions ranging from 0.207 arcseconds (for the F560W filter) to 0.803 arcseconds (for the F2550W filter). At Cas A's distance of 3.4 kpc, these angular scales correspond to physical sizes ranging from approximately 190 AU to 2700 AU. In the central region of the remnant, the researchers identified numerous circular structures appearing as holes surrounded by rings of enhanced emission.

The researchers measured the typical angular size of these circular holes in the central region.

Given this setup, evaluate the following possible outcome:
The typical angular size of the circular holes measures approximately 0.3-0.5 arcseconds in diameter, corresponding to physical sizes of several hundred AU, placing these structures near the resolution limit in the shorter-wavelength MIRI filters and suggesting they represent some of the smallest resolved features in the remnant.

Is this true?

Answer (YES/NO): NO